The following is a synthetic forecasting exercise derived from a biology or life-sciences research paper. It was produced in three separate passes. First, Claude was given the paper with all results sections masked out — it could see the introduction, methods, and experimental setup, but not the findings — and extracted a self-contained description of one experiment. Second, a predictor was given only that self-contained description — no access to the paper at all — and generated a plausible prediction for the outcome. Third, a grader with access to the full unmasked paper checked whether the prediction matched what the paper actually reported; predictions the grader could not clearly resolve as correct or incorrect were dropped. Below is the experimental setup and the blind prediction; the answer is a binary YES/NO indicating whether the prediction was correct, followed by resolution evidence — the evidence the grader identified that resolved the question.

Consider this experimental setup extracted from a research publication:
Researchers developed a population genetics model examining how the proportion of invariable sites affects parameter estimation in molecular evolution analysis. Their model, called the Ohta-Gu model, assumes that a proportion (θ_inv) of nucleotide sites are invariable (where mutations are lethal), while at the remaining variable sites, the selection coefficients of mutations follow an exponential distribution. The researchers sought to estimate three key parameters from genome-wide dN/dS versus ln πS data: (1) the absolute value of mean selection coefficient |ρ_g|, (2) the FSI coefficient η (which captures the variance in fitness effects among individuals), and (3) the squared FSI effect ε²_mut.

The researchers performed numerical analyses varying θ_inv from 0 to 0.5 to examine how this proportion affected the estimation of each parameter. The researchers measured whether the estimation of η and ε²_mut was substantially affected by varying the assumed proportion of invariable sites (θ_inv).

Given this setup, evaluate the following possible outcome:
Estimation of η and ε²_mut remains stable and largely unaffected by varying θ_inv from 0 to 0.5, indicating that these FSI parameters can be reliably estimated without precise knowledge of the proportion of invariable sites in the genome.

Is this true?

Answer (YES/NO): YES